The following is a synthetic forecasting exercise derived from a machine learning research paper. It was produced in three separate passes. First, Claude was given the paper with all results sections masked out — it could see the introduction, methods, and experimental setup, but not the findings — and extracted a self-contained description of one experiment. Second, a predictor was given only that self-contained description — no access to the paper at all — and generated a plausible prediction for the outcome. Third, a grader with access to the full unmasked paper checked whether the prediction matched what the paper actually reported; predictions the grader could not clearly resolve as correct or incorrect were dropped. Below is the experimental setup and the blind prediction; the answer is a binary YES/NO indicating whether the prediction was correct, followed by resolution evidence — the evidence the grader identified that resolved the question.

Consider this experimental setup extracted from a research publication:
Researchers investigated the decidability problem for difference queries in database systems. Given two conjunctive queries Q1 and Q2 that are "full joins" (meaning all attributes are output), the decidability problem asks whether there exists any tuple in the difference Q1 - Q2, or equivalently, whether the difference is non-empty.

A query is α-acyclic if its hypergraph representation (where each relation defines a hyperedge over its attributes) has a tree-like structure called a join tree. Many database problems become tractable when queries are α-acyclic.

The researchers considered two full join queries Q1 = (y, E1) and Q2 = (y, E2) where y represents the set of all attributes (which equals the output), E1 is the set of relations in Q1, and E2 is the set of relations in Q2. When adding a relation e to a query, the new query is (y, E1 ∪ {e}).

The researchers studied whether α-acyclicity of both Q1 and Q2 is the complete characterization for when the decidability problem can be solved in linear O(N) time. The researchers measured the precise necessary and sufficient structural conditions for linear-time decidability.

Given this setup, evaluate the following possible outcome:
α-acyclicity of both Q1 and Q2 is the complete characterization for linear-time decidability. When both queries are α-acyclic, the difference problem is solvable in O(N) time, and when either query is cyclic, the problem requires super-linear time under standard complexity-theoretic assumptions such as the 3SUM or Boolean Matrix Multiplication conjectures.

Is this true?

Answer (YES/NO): NO